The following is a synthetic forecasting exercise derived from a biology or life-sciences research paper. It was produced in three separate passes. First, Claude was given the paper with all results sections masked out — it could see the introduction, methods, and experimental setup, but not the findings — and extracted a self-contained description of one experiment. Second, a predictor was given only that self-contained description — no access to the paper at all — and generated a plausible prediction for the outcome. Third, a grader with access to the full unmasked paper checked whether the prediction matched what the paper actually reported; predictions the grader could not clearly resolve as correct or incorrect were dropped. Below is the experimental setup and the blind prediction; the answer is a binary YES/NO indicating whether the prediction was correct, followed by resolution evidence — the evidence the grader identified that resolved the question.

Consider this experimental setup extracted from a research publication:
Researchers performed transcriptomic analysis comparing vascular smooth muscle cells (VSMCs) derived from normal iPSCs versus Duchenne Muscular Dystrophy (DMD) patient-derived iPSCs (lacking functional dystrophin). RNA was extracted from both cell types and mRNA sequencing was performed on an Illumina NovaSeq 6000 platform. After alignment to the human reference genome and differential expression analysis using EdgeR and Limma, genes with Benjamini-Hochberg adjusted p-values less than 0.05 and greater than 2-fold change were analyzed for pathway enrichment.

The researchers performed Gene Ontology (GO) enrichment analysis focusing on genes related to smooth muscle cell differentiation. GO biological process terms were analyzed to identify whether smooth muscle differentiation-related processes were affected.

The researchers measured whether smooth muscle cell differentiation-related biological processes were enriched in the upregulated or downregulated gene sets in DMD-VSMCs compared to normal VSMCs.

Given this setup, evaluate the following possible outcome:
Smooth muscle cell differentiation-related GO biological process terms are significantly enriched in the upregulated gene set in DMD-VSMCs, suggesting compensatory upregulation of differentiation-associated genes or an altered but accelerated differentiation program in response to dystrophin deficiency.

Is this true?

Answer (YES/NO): NO